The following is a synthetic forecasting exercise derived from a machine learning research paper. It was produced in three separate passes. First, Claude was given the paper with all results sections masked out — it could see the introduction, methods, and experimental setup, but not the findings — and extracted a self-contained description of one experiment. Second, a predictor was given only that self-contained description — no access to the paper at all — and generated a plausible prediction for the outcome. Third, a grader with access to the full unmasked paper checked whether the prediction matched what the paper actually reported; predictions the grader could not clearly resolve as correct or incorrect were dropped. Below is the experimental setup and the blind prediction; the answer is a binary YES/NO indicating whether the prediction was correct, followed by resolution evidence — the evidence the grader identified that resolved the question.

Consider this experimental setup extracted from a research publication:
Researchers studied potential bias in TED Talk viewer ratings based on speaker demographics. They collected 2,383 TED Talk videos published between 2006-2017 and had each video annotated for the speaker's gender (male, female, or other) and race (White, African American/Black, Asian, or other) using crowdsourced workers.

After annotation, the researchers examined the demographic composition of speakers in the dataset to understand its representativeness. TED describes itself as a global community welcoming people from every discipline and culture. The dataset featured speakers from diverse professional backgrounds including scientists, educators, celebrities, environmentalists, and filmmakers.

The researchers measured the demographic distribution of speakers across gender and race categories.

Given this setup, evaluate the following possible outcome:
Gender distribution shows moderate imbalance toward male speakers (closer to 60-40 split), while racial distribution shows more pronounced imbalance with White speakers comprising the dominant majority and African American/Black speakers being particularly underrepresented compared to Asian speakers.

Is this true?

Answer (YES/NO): NO